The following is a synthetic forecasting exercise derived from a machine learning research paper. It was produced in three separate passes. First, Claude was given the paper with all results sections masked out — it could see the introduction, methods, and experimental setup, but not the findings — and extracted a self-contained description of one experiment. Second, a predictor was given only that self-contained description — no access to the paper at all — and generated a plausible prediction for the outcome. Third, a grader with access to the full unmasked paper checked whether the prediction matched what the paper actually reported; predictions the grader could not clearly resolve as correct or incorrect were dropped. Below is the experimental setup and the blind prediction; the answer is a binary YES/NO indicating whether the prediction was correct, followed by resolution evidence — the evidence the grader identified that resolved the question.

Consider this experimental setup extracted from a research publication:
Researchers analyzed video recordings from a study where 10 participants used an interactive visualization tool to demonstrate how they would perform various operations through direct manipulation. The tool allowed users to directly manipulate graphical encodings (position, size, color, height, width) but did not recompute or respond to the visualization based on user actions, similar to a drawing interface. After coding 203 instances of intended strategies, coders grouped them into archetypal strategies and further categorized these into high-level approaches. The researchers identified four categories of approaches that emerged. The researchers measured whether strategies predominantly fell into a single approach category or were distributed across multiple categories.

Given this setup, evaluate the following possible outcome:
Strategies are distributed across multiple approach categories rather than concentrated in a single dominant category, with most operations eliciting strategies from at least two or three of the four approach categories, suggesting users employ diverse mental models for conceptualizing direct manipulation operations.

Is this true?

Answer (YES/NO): NO